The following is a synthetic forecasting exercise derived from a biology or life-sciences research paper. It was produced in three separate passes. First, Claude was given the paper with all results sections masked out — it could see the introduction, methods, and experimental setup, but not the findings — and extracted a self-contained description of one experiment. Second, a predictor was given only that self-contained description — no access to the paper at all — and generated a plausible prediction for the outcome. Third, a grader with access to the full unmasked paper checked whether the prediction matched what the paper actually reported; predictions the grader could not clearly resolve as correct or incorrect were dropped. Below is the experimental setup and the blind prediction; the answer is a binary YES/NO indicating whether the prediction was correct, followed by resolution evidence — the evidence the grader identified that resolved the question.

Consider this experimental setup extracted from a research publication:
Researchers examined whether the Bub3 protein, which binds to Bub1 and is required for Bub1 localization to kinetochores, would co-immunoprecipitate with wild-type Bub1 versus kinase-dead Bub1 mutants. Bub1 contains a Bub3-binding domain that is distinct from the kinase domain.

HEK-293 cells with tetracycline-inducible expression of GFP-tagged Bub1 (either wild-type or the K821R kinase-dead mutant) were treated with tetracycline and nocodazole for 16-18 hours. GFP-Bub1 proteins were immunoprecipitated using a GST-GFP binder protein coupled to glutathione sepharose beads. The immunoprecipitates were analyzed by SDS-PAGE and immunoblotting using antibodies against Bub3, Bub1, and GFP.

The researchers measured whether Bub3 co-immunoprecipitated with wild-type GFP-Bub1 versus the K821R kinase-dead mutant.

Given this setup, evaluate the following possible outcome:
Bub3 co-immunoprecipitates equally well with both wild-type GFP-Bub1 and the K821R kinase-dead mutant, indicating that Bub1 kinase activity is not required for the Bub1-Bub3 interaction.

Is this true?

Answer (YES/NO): YES